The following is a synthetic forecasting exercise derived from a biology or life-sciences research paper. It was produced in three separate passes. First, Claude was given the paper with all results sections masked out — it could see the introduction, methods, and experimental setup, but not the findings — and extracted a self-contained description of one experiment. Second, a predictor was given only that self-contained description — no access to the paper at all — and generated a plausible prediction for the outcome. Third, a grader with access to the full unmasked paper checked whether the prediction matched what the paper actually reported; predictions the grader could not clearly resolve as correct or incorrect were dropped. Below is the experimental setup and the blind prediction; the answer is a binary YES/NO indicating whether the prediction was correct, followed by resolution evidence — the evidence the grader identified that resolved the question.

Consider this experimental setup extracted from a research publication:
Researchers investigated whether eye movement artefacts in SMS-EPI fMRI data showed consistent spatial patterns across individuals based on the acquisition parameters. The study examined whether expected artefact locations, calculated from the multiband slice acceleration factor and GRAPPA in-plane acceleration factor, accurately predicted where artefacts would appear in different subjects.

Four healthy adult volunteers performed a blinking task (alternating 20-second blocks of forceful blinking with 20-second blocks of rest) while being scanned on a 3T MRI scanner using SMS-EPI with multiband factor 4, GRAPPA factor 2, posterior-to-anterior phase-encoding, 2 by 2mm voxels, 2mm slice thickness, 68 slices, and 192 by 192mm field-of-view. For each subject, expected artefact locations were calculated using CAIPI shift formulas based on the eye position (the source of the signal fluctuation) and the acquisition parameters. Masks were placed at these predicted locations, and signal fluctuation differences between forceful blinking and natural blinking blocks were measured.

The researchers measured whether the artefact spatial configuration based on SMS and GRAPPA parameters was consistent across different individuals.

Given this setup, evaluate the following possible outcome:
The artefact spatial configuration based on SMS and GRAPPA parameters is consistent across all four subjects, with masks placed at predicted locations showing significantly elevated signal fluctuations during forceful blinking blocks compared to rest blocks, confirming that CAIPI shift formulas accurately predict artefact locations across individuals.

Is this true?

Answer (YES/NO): YES